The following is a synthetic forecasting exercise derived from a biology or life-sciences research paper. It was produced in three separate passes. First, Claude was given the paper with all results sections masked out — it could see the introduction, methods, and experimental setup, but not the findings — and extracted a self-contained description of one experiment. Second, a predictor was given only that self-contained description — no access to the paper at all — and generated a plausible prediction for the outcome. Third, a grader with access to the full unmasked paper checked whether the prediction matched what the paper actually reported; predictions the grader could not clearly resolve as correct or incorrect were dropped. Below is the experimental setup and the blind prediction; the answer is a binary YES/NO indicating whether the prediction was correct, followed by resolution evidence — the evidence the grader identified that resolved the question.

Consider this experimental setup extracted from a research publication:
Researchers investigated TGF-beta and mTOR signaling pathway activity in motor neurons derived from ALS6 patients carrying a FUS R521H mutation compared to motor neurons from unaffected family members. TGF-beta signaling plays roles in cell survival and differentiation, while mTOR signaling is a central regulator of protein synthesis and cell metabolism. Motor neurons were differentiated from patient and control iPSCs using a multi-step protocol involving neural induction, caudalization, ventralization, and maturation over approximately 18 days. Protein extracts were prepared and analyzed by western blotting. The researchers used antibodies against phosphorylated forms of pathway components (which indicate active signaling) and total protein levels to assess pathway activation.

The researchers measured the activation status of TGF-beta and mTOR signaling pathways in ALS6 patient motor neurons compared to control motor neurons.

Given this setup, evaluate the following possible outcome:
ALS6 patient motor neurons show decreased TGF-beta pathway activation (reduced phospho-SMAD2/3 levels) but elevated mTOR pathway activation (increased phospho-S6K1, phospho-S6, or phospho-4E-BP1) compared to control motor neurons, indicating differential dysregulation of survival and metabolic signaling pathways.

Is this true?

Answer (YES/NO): NO